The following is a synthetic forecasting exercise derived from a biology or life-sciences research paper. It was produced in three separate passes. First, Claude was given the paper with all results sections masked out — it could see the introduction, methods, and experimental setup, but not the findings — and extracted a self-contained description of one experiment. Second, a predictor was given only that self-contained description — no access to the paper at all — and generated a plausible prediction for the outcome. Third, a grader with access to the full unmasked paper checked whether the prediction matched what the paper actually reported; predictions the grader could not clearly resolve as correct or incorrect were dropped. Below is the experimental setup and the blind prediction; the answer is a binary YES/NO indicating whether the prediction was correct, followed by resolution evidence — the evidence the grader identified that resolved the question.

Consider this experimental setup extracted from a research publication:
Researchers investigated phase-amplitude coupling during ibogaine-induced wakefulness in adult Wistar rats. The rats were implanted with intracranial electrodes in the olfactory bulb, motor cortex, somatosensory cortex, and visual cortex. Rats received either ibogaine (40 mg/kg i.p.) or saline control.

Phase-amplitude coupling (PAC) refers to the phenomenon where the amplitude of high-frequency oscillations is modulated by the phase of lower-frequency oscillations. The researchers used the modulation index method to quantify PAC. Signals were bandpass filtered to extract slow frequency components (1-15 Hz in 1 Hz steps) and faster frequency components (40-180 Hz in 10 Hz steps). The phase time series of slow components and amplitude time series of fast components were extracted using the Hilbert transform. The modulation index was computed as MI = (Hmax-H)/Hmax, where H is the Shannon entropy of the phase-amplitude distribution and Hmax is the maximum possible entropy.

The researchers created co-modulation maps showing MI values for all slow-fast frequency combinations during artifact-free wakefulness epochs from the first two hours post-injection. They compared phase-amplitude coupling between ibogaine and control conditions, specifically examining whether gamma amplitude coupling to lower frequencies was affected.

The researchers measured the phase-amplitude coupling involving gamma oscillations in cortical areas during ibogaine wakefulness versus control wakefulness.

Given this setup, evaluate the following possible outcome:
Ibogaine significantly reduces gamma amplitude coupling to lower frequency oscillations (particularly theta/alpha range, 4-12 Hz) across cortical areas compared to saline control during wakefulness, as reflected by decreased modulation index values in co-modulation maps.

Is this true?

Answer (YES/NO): NO